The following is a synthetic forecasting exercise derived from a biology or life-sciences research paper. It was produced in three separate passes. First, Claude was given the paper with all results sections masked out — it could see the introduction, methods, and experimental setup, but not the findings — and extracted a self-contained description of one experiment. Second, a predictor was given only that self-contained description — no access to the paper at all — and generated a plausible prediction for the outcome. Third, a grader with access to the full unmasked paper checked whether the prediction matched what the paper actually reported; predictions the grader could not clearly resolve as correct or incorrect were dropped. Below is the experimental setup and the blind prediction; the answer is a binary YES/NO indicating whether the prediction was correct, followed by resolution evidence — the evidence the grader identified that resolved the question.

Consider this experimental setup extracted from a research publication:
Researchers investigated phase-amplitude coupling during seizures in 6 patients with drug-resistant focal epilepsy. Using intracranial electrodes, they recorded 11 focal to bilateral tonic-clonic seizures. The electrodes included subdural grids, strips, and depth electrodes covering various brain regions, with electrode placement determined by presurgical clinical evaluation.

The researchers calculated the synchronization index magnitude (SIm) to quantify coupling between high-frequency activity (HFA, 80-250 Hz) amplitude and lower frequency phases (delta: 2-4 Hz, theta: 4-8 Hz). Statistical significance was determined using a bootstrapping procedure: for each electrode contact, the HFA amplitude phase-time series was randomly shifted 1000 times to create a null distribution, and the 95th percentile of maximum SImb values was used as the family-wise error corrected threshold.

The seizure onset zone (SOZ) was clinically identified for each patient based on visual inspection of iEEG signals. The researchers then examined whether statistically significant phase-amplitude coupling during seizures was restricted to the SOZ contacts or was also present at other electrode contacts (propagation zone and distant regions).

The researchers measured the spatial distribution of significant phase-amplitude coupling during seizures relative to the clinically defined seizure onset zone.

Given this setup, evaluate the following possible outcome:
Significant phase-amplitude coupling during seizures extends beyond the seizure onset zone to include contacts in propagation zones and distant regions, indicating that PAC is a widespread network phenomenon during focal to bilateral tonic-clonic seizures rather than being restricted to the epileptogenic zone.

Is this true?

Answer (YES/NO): YES